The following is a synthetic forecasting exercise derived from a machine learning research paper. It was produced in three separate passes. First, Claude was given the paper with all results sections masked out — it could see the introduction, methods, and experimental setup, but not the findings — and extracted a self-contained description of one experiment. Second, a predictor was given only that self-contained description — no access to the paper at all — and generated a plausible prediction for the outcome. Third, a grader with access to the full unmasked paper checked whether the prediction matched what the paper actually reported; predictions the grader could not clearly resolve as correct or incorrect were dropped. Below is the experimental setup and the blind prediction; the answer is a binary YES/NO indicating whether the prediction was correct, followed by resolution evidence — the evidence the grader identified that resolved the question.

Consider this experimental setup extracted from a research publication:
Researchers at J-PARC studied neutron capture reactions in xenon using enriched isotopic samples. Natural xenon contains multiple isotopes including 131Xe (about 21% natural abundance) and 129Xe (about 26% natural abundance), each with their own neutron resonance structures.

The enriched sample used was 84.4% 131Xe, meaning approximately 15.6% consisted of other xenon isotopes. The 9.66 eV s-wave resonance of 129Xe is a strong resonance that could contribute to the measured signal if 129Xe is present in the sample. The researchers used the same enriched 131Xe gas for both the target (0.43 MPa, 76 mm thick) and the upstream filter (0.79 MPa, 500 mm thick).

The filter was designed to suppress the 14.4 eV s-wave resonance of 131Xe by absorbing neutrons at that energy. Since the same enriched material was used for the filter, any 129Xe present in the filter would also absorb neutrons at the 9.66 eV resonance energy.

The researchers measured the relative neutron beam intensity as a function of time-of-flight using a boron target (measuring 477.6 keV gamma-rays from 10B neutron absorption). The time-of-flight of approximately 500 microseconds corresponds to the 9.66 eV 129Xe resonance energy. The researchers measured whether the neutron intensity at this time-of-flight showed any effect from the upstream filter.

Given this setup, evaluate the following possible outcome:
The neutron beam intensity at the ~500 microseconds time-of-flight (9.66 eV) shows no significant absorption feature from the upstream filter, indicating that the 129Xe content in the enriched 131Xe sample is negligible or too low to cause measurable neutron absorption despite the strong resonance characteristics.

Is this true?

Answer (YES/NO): NO